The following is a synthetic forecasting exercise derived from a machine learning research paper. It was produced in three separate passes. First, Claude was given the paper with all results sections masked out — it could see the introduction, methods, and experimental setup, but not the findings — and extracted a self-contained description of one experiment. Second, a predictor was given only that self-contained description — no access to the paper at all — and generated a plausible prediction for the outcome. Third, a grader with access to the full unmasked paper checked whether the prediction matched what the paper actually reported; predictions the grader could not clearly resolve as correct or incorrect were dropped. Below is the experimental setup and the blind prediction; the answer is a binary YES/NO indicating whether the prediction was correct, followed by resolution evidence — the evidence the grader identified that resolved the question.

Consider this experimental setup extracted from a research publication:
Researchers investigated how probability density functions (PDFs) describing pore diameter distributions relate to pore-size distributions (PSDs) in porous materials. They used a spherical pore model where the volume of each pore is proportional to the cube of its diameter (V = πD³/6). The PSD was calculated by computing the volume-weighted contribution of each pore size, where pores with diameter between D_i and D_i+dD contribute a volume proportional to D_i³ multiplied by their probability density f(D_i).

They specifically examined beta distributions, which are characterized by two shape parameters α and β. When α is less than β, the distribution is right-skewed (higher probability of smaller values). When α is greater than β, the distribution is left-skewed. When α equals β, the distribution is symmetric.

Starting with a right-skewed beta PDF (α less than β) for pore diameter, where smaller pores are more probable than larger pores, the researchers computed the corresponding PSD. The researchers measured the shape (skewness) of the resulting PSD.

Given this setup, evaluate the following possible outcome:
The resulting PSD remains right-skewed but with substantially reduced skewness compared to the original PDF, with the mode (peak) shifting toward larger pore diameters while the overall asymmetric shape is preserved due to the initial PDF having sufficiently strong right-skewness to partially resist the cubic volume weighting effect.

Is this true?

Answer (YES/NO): NO